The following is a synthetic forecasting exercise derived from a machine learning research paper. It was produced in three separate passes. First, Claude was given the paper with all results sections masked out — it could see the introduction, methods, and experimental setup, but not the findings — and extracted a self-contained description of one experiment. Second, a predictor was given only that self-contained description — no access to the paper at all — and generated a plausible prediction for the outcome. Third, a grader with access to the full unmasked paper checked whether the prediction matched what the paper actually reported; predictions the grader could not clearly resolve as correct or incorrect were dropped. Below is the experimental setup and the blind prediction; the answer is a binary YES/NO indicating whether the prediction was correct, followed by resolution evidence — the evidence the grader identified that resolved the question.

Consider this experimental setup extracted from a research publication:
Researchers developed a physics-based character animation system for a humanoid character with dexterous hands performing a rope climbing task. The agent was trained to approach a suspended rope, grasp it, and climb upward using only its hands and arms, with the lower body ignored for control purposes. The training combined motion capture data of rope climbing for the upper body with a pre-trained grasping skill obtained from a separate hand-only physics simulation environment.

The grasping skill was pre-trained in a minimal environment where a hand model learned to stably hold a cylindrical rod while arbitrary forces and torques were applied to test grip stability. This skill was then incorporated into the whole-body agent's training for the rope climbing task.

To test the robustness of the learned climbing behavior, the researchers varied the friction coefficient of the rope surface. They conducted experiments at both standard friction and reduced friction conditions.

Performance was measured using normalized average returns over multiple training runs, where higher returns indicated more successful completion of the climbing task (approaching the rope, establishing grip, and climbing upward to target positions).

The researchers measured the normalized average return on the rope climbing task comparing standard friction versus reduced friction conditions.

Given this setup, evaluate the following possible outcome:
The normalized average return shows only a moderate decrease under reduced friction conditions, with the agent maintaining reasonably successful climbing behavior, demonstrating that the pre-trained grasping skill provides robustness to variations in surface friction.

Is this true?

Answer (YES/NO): NO